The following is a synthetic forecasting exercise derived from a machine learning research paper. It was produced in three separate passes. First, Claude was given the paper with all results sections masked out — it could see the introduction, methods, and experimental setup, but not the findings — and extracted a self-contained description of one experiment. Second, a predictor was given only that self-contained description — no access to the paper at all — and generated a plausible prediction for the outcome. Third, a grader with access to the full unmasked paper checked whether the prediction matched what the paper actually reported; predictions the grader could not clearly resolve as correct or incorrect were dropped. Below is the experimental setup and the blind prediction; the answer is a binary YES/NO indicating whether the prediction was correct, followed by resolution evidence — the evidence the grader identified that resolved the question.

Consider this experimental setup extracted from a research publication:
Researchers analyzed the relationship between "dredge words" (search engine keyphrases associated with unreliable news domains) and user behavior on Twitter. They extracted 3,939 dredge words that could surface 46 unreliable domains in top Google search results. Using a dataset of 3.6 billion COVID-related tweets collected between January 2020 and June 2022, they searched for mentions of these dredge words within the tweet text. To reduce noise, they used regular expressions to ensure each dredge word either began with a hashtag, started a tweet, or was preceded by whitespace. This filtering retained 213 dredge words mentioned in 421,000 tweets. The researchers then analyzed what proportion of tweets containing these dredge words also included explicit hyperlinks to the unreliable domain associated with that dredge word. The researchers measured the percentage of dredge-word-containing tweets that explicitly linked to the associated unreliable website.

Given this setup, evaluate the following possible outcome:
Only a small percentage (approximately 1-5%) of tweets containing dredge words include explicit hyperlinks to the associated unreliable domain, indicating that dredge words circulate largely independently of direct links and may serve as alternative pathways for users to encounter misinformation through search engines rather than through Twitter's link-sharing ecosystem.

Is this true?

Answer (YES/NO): YES